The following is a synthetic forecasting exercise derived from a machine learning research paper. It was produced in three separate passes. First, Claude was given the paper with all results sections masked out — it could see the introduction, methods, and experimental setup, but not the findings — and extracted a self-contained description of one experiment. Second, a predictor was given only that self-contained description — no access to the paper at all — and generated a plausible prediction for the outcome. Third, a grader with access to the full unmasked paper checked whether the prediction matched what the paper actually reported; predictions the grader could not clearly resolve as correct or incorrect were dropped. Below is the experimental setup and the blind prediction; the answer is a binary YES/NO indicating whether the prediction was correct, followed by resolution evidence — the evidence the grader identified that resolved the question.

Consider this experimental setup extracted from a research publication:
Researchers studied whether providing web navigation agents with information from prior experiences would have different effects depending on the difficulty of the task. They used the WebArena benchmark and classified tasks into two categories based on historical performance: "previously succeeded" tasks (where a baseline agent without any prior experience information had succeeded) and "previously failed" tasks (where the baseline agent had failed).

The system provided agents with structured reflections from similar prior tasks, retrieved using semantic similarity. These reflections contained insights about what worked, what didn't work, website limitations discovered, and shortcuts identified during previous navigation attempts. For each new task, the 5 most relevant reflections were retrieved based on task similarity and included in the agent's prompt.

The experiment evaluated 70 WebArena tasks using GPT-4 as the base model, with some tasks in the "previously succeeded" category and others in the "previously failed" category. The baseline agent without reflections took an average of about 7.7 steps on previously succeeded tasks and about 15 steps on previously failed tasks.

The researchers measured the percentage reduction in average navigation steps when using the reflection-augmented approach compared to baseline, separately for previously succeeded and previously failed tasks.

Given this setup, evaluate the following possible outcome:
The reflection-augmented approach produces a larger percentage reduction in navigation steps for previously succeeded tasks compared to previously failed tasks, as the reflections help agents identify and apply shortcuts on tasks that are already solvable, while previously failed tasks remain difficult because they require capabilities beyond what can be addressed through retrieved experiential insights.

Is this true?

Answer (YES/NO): NO